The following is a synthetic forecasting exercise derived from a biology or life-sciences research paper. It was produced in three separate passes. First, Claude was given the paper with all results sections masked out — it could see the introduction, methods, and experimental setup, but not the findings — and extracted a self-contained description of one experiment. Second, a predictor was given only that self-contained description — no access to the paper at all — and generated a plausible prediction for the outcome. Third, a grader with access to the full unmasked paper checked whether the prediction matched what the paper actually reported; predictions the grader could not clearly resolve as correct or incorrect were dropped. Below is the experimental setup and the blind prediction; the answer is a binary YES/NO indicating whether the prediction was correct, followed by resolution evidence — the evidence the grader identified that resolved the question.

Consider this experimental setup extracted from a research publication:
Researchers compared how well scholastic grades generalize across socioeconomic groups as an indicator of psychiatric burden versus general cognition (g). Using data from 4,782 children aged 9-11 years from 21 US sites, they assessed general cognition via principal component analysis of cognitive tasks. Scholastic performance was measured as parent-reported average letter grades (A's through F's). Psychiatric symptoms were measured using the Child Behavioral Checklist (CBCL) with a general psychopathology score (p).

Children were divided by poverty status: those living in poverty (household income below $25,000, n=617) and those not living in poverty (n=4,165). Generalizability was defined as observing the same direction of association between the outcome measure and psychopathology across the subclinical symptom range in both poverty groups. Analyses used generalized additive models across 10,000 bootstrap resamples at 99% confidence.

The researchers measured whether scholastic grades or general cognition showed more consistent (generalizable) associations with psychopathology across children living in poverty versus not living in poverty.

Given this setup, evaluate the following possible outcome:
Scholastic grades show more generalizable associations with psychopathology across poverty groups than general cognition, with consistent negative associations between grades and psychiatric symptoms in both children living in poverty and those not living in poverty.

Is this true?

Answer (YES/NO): YES